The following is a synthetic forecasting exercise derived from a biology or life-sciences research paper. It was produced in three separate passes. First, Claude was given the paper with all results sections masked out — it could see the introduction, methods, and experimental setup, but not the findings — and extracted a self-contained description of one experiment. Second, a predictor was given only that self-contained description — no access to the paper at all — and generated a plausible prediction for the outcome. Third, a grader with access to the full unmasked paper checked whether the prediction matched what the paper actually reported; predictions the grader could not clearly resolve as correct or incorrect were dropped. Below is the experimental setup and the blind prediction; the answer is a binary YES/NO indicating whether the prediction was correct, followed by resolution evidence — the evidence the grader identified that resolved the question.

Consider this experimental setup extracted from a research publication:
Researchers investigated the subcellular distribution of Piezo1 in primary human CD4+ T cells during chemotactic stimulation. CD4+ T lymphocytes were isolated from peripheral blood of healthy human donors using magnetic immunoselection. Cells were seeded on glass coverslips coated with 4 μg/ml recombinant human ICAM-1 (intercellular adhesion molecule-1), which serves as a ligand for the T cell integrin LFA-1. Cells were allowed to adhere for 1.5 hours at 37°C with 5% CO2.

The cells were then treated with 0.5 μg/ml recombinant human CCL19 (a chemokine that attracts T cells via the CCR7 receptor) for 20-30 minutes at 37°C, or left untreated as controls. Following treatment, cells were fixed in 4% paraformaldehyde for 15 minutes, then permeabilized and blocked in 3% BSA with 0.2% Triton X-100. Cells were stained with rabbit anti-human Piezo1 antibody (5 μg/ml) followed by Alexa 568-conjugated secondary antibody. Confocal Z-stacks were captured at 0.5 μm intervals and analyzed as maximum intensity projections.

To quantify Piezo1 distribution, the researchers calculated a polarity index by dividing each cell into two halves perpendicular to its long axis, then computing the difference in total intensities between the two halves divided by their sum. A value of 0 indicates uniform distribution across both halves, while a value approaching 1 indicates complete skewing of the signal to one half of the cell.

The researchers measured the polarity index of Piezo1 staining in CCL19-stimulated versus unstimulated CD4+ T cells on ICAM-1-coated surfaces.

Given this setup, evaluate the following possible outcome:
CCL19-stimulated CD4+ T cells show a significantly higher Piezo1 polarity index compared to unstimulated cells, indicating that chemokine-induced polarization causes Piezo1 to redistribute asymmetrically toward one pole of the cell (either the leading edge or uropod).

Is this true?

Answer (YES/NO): YES